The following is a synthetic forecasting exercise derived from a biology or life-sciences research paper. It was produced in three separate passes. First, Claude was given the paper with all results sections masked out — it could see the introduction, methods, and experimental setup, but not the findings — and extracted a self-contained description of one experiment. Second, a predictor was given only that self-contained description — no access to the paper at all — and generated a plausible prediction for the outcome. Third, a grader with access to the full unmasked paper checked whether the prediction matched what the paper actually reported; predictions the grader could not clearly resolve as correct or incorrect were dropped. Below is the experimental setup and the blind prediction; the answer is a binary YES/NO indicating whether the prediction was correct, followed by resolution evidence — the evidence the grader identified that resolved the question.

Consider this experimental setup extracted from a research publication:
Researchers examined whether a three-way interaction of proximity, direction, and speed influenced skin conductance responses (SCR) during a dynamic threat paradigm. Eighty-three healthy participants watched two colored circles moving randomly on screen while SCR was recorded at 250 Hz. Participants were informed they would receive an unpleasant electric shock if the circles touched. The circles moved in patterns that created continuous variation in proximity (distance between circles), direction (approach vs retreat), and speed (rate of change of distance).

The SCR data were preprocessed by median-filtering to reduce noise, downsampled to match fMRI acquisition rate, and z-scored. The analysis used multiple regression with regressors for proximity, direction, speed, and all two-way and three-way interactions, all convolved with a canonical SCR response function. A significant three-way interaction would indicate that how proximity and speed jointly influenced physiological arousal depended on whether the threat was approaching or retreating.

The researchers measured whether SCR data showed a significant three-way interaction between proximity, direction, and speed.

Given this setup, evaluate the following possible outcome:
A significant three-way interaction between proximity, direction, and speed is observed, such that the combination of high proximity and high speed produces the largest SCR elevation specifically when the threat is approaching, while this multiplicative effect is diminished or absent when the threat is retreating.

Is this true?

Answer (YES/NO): NO